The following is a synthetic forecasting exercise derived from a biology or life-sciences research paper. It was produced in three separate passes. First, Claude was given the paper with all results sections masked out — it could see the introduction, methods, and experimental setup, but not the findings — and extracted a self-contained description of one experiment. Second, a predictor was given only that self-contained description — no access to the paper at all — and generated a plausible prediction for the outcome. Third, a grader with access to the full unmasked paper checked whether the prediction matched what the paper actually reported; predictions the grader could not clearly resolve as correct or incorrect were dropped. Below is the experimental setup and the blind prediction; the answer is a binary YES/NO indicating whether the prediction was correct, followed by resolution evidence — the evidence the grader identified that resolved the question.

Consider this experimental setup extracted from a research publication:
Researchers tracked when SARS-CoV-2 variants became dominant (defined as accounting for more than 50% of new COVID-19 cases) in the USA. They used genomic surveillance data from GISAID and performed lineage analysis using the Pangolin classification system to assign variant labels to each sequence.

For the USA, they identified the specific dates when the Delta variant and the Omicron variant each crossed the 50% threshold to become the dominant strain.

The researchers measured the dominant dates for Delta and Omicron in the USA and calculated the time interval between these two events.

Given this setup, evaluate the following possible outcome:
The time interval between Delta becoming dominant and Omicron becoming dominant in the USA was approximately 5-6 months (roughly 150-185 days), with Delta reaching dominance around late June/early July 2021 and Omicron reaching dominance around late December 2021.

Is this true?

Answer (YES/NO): NO